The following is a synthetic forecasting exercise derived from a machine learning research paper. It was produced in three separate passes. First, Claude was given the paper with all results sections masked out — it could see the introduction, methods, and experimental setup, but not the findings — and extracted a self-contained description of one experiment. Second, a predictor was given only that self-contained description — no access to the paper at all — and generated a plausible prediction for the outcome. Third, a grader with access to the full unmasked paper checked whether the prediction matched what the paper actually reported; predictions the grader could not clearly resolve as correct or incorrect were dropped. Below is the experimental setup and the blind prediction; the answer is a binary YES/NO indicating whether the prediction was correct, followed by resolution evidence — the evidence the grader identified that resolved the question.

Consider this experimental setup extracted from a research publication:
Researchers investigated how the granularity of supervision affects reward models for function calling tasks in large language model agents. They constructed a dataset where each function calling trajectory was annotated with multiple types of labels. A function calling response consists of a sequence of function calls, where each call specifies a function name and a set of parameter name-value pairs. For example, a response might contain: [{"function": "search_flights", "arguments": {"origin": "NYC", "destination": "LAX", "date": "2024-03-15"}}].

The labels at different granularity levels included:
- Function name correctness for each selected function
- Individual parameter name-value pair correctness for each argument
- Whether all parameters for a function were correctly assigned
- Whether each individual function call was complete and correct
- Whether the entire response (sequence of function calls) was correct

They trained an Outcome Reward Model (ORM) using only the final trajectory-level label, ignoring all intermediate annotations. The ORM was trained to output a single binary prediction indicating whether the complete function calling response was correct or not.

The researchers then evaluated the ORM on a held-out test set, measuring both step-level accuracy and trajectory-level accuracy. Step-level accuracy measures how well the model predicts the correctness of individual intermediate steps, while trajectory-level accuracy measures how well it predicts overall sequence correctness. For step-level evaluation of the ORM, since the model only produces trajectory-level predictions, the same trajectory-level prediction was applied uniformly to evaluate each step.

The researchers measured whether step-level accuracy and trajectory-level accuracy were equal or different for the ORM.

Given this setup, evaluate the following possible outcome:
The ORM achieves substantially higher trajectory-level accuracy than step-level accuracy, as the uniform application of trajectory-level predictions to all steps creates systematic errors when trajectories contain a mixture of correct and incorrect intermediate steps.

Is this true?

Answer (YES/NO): NO